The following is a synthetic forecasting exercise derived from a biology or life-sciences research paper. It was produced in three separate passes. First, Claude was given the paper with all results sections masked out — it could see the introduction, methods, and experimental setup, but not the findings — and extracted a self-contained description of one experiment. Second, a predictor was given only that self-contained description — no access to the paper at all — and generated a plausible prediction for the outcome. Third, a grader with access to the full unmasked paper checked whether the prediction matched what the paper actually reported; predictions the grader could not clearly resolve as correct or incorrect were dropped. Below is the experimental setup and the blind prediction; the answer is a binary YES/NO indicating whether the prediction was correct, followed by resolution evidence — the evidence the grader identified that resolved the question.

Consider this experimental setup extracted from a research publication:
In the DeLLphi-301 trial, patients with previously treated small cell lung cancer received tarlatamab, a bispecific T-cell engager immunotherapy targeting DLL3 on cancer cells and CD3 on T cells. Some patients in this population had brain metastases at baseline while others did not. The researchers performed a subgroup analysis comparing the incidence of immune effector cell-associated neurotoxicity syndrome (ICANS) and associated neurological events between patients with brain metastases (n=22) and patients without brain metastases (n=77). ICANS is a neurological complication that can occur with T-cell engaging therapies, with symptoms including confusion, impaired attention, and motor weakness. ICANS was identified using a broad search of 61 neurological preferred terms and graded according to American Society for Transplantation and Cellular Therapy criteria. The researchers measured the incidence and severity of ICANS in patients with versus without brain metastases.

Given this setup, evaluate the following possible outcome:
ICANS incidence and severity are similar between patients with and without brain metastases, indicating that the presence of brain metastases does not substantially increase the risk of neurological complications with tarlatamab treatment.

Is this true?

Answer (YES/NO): NO